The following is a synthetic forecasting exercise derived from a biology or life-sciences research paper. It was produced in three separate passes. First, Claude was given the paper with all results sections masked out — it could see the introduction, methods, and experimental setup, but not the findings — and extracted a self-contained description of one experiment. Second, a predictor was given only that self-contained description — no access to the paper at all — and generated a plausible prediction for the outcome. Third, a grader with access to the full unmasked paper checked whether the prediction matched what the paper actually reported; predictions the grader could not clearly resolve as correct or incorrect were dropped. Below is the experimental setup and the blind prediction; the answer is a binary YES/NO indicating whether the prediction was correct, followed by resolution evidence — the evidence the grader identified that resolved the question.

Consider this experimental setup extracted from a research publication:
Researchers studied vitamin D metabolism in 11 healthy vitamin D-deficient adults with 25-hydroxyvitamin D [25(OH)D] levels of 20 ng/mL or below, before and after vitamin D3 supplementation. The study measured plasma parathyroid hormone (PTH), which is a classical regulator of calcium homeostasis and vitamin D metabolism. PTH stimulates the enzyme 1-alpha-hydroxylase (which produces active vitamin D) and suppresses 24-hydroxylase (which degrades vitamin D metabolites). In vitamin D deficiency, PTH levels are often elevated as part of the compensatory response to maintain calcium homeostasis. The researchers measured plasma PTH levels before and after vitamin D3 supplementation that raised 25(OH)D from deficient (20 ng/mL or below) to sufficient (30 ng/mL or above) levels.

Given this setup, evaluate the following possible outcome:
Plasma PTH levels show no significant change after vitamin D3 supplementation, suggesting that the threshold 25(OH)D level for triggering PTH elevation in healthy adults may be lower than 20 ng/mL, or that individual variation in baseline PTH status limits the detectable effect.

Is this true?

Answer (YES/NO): YES